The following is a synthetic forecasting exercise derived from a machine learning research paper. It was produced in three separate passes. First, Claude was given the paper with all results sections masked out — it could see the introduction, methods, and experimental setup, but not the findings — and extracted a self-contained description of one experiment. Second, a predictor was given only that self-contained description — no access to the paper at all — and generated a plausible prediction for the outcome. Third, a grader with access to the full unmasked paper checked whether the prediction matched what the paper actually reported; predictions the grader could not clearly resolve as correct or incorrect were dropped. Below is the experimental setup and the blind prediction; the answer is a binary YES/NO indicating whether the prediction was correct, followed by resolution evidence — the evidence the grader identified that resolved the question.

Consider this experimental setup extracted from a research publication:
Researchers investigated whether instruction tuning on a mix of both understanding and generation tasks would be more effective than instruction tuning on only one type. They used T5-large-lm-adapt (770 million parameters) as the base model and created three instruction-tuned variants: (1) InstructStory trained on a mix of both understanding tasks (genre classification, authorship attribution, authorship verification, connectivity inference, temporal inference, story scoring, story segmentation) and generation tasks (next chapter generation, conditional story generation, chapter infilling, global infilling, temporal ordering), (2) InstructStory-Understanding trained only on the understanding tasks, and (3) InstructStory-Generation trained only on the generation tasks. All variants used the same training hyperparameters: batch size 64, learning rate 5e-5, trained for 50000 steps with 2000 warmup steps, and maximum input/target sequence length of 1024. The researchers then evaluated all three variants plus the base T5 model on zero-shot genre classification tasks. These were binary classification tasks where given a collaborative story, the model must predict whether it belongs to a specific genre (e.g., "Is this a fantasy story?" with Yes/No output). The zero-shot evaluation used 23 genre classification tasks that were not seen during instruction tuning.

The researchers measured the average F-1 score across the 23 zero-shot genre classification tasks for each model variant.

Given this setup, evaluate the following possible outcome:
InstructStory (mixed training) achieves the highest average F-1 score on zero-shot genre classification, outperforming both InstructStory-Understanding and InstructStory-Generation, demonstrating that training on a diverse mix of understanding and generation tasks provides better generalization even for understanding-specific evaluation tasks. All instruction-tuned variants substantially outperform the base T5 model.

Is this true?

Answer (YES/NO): NO